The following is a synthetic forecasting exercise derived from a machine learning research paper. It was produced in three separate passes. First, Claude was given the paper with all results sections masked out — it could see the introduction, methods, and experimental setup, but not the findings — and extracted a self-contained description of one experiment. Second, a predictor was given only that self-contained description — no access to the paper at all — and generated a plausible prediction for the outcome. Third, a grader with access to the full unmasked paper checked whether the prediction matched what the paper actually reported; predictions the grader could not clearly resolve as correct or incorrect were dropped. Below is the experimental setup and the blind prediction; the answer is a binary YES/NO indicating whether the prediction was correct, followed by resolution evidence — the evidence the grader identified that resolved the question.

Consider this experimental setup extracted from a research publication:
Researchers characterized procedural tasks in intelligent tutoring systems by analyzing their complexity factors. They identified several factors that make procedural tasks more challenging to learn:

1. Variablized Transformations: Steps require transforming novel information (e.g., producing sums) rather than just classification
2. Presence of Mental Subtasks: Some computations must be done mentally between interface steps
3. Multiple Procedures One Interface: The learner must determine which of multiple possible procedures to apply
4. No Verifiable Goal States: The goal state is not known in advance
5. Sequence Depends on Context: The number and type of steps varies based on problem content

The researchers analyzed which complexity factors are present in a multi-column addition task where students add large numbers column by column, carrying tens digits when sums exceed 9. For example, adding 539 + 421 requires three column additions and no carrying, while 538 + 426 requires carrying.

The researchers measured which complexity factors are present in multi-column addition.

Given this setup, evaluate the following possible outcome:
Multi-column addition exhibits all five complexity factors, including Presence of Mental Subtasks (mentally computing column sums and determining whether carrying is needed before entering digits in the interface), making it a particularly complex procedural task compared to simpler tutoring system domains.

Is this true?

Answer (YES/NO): NO